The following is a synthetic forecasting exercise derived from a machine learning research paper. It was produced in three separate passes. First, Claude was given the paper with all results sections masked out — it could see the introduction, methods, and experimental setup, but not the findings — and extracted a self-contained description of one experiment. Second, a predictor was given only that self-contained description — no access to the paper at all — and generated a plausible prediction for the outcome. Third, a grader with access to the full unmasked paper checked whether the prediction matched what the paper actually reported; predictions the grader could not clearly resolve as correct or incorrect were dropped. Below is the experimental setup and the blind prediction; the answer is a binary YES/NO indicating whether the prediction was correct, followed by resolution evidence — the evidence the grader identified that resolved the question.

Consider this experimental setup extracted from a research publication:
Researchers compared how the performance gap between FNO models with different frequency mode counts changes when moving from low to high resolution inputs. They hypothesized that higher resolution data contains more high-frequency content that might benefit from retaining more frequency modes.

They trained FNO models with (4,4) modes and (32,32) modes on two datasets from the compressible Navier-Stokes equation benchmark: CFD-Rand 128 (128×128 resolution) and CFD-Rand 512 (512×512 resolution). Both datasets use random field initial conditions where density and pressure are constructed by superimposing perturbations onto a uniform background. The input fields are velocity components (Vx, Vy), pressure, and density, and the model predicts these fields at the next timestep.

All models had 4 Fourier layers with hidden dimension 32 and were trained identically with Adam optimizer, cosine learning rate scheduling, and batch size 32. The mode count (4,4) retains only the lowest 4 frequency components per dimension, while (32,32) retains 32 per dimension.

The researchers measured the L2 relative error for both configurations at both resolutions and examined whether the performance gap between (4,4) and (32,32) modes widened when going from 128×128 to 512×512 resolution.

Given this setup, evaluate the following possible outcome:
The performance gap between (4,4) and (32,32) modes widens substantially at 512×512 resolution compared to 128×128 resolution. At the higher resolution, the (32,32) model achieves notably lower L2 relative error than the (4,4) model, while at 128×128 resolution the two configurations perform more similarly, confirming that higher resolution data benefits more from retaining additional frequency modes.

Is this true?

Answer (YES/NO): NO